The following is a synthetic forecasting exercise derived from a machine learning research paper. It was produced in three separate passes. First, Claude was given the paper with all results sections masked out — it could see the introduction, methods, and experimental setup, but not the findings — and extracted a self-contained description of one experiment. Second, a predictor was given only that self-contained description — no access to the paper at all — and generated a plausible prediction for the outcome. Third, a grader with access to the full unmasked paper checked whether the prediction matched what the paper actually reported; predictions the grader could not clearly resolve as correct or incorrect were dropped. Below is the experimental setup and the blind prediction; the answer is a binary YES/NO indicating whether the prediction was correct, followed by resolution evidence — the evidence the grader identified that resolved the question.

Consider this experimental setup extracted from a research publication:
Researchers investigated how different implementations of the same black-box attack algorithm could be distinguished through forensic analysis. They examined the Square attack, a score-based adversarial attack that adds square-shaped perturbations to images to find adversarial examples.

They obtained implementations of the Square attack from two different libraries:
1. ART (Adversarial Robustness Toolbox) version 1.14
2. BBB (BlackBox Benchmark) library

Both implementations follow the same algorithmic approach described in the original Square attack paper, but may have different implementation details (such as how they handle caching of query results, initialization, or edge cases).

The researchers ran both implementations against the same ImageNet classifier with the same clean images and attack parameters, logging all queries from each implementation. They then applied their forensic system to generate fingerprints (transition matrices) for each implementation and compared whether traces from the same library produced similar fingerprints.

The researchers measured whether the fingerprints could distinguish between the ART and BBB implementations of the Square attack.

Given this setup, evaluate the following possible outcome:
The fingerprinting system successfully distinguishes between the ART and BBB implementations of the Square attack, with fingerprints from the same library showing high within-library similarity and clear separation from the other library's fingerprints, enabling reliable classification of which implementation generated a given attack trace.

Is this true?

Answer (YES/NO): YES